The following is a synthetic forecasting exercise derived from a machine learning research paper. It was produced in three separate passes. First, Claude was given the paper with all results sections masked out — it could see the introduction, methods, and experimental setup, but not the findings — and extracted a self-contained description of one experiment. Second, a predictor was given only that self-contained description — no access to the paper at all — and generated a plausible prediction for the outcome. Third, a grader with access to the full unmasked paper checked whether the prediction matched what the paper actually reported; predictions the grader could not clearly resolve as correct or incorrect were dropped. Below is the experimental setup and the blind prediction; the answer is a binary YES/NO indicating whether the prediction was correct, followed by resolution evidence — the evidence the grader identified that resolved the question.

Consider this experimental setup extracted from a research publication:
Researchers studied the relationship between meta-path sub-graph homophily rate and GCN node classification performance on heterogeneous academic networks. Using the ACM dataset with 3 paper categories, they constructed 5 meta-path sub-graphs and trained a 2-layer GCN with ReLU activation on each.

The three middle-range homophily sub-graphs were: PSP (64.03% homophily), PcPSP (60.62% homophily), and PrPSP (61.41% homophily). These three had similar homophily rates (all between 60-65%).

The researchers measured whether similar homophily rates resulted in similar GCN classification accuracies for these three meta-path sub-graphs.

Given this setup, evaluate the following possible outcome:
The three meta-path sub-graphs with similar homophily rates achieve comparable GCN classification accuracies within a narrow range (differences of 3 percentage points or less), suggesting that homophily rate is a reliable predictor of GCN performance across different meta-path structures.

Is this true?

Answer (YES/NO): NO